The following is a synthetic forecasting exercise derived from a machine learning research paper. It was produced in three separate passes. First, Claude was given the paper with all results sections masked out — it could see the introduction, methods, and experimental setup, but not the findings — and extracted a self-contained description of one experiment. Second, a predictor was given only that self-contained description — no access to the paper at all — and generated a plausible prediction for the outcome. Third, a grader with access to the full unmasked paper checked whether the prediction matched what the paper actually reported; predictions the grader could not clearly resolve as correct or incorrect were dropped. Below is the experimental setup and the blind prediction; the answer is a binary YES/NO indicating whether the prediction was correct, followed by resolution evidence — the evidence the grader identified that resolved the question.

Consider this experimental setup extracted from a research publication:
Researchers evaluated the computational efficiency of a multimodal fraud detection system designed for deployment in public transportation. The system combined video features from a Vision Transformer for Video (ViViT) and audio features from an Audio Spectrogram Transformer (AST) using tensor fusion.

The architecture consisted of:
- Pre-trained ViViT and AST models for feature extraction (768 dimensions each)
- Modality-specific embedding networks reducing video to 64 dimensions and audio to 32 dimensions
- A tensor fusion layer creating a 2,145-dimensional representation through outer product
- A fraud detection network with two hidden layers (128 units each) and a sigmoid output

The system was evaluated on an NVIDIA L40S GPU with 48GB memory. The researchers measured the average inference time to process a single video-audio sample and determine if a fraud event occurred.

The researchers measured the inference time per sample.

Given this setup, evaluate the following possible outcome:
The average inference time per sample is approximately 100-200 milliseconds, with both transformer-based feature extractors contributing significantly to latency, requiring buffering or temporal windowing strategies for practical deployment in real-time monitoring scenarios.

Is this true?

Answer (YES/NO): NO